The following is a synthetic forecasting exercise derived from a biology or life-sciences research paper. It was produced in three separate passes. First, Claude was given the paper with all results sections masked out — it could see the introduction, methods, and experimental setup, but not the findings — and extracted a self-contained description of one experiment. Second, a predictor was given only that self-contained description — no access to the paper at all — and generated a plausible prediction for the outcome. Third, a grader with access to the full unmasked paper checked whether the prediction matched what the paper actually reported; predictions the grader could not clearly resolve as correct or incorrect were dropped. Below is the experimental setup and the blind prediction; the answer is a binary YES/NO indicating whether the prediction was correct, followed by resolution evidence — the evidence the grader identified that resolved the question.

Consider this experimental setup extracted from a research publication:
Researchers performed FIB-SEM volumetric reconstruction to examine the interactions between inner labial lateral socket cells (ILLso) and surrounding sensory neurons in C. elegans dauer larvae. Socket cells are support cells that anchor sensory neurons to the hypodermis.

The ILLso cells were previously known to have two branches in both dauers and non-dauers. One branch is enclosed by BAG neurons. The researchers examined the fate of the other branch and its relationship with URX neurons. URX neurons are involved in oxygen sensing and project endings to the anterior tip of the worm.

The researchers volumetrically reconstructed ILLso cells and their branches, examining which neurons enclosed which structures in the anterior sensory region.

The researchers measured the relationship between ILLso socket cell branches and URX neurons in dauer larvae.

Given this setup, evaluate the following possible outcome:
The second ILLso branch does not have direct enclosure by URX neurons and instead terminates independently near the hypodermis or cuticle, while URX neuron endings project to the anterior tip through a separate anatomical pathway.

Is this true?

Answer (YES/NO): NO